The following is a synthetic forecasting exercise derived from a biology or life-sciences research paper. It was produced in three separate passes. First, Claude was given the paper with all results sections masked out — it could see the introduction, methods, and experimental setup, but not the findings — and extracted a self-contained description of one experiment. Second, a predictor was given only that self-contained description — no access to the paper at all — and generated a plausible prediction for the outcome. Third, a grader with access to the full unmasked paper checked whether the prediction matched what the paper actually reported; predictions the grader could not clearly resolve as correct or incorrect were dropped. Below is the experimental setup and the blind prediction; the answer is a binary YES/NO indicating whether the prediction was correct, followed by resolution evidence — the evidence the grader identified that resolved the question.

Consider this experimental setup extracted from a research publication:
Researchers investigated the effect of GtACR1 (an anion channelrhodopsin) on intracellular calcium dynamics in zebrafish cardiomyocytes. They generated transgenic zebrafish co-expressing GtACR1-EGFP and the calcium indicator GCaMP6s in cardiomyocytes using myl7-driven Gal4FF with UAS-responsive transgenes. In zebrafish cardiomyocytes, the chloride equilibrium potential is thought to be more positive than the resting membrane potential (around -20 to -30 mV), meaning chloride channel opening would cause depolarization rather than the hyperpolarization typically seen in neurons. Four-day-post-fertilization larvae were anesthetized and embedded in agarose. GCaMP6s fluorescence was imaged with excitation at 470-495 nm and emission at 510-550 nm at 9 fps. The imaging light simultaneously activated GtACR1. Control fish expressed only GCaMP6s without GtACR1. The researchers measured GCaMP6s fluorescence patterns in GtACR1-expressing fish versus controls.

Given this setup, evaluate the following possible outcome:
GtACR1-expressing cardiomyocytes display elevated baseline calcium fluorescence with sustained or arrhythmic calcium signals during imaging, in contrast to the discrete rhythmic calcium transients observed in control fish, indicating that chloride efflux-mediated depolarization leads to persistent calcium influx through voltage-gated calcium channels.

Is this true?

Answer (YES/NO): NO